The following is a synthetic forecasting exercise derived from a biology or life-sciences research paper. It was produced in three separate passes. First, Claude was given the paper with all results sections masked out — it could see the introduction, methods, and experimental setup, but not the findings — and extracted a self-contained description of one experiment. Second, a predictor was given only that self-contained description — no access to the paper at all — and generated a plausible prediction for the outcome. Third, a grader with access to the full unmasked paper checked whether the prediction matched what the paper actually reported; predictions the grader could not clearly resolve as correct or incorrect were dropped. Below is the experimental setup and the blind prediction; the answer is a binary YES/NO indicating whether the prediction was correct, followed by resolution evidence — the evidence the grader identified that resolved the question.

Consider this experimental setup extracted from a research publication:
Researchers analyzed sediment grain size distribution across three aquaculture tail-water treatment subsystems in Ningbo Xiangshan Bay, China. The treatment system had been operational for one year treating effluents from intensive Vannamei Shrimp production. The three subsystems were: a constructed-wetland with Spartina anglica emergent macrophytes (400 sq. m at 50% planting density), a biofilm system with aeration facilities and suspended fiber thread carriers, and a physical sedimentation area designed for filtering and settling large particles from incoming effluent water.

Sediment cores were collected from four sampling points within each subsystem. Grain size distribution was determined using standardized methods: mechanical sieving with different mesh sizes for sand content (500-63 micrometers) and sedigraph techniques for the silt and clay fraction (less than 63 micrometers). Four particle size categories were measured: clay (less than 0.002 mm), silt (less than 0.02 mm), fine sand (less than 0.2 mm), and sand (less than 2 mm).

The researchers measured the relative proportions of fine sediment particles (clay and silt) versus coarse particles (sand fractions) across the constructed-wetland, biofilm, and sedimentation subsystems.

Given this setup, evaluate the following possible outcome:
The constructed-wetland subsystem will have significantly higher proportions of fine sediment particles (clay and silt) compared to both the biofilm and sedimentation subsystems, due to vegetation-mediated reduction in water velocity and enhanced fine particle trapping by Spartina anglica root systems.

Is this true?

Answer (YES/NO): NO